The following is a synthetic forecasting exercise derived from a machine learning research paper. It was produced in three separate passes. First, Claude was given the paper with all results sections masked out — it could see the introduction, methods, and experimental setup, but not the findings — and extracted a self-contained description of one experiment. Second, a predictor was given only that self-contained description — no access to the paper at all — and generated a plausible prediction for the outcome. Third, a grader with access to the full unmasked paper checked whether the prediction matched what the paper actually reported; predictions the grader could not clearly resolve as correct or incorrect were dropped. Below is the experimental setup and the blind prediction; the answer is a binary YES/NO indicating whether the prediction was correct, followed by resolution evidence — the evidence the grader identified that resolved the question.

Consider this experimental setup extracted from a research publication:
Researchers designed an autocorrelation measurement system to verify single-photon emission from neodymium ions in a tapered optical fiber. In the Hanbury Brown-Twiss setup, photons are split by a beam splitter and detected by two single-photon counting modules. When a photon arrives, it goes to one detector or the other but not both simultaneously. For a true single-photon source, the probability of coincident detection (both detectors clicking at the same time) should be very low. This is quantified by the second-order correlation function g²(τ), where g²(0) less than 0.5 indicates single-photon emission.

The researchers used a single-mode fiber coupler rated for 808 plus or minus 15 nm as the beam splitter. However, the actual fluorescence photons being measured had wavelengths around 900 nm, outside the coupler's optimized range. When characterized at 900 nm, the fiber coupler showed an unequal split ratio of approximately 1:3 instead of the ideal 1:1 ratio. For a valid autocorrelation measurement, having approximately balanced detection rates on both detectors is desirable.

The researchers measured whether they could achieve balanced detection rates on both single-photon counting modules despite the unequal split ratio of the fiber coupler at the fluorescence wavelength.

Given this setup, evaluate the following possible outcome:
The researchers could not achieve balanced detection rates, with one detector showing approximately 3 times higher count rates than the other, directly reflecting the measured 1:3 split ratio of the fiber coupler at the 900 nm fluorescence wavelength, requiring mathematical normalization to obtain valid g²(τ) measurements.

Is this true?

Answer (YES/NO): NO